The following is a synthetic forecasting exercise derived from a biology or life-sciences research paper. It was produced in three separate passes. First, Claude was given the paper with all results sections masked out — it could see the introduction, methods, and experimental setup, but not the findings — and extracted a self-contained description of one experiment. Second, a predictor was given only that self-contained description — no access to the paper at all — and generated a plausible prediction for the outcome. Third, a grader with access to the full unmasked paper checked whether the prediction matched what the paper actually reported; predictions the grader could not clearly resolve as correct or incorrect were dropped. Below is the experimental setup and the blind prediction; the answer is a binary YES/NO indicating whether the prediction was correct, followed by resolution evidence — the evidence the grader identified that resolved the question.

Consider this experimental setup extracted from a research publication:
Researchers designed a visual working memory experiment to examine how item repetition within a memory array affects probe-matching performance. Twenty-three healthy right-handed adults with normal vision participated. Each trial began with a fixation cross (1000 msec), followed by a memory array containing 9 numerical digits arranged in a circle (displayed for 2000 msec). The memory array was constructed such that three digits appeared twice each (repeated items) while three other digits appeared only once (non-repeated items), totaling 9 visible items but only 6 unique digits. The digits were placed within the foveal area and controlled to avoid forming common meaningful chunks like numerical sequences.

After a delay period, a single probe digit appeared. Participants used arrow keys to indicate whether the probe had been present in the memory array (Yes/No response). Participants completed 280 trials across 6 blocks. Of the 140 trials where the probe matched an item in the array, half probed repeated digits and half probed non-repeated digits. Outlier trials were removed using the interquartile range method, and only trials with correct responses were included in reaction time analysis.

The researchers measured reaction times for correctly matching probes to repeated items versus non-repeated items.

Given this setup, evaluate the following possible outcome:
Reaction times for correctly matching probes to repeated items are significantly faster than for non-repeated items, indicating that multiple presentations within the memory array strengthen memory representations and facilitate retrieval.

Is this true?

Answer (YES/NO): YES